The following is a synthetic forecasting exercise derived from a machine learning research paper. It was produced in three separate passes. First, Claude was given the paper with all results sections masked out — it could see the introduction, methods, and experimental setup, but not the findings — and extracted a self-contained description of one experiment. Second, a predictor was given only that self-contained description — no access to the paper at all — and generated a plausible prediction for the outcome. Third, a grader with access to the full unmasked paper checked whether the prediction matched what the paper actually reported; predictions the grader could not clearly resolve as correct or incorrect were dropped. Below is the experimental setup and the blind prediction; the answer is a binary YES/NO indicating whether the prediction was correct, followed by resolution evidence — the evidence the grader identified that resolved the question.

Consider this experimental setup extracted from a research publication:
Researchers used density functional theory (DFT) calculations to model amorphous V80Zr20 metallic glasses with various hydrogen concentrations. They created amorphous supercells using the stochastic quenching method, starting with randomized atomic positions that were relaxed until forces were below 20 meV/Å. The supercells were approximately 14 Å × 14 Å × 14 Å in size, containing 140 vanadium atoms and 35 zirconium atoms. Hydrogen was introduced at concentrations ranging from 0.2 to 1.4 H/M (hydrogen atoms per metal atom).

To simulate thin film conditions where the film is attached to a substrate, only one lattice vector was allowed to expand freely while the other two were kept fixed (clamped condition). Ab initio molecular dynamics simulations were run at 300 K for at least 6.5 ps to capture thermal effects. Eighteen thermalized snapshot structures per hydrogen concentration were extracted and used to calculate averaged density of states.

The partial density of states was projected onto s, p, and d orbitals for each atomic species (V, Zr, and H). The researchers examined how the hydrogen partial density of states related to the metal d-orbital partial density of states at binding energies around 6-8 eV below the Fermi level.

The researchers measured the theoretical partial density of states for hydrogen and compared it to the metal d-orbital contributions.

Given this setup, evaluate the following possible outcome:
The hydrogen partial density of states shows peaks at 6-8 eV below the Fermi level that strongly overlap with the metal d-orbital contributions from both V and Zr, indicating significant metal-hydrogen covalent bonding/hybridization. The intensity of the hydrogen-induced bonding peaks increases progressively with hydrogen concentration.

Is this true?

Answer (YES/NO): NO